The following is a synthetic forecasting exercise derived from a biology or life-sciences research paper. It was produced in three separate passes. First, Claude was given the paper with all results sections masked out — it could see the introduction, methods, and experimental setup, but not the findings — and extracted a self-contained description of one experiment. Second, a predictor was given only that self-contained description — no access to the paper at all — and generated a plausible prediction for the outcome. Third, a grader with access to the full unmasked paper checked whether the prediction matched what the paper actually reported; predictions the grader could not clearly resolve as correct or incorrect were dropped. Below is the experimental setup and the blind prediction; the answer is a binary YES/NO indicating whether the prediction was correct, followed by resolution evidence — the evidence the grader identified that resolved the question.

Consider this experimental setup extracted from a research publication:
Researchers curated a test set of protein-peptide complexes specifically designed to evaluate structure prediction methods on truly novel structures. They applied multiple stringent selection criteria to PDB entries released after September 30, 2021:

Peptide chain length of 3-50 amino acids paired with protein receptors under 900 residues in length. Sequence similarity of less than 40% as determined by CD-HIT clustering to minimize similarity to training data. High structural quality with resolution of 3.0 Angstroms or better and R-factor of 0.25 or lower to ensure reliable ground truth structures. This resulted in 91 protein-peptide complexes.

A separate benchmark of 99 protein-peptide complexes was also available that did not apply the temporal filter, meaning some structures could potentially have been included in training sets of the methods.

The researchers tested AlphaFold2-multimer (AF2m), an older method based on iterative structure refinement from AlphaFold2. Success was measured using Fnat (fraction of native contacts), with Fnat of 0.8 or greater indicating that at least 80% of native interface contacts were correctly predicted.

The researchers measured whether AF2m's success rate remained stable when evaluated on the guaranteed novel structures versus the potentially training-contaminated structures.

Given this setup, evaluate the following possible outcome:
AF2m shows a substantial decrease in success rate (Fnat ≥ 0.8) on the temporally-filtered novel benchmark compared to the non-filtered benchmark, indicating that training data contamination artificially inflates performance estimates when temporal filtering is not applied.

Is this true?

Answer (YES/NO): NO